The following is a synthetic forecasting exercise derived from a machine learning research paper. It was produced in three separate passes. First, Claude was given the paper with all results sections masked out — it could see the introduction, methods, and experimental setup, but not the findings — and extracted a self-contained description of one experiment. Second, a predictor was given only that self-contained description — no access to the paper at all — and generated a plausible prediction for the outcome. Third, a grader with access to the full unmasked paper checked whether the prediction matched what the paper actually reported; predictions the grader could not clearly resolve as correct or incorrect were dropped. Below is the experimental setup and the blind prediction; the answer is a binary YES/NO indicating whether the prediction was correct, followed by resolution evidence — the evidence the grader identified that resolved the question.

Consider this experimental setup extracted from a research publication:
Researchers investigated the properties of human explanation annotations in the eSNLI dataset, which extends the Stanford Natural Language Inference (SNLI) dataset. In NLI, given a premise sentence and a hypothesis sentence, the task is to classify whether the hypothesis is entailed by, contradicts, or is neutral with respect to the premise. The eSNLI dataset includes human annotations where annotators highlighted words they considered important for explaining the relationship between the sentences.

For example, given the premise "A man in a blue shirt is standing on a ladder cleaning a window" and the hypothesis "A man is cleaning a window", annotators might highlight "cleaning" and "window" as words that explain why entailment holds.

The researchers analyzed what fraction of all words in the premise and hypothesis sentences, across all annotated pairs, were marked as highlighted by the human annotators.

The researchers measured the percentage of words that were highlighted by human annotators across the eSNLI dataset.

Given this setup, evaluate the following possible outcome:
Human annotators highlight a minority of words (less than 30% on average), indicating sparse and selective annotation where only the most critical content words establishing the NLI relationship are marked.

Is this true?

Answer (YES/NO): YES